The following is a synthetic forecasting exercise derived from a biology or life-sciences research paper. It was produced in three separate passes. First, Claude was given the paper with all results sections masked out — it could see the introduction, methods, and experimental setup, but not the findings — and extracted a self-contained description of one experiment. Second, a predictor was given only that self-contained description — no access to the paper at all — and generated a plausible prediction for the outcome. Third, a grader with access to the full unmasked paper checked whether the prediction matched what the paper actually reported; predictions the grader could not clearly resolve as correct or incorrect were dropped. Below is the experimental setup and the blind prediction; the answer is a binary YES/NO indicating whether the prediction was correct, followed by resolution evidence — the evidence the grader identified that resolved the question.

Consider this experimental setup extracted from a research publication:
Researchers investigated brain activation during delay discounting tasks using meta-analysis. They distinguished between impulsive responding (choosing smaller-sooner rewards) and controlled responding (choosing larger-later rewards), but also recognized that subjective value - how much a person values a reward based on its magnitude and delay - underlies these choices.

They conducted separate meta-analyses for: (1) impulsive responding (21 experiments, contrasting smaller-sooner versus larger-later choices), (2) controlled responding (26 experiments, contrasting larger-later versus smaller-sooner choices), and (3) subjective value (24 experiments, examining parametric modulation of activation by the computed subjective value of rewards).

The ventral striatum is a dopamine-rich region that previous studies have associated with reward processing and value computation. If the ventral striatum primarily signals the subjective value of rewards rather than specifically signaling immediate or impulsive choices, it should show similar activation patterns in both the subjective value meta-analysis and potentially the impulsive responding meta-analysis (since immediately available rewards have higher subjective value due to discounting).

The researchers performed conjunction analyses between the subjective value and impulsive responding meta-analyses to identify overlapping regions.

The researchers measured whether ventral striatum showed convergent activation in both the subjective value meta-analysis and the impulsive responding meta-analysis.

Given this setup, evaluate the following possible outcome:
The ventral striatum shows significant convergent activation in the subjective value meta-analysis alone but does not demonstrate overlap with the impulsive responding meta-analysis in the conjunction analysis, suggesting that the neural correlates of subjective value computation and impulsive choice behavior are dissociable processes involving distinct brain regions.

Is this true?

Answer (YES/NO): NO